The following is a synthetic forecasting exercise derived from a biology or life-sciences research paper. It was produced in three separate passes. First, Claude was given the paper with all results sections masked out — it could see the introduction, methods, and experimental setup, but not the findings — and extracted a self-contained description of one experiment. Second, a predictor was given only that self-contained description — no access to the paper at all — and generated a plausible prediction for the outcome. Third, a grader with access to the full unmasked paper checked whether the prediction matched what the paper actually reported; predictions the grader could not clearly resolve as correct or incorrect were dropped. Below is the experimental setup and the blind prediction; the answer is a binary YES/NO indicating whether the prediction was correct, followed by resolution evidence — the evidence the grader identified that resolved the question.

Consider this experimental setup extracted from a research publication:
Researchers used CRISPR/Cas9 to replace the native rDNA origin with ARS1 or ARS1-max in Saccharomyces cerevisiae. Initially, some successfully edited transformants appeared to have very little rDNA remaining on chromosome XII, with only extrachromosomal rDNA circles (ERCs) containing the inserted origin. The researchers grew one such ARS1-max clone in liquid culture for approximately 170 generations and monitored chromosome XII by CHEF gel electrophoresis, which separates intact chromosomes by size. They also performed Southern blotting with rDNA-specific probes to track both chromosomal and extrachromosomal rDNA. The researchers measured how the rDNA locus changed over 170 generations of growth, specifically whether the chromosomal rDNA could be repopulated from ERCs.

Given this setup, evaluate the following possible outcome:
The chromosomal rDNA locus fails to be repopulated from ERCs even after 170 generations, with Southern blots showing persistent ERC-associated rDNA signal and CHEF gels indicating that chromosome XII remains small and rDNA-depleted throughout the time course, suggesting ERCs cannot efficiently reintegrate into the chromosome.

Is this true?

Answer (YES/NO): NO